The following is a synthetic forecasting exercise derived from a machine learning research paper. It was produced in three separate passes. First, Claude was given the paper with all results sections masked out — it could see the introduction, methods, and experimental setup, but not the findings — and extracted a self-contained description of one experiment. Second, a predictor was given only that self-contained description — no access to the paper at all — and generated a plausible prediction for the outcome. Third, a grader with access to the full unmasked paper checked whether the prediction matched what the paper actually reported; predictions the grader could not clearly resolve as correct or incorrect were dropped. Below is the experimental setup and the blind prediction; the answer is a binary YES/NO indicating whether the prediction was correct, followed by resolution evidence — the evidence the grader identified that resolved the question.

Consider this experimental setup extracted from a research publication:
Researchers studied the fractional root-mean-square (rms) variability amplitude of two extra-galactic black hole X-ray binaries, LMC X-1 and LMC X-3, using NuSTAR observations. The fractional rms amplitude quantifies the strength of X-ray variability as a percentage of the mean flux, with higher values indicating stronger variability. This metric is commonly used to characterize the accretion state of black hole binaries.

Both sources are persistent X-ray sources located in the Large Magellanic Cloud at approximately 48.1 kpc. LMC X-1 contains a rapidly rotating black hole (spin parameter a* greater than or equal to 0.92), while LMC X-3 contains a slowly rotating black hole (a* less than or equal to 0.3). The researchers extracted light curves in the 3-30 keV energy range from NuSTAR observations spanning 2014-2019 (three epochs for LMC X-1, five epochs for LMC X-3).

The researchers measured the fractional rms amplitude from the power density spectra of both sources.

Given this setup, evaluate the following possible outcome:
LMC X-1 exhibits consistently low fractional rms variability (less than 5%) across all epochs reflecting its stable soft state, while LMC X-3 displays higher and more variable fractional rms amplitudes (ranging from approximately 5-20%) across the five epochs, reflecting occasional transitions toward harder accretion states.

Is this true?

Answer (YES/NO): NO